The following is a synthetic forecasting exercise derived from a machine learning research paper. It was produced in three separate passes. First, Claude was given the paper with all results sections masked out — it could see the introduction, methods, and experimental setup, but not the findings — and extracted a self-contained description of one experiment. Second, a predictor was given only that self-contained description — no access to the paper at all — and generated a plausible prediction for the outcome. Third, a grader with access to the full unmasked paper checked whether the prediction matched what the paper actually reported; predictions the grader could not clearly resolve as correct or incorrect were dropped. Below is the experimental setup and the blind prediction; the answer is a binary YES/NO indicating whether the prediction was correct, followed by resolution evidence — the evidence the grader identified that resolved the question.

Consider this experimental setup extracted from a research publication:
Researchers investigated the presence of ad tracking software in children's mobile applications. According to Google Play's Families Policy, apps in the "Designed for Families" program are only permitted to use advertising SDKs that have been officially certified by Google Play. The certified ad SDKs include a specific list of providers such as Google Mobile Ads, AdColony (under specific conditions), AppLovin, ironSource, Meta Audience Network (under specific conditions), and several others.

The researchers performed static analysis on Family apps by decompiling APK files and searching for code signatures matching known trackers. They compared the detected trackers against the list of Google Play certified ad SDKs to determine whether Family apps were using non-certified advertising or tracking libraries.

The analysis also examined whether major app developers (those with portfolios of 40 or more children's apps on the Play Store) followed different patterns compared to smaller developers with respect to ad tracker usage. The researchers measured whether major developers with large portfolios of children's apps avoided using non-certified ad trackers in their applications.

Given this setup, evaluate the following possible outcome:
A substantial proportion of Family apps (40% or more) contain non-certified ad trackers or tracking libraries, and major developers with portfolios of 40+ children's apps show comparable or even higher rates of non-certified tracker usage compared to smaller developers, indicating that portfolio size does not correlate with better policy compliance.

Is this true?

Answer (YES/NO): YES